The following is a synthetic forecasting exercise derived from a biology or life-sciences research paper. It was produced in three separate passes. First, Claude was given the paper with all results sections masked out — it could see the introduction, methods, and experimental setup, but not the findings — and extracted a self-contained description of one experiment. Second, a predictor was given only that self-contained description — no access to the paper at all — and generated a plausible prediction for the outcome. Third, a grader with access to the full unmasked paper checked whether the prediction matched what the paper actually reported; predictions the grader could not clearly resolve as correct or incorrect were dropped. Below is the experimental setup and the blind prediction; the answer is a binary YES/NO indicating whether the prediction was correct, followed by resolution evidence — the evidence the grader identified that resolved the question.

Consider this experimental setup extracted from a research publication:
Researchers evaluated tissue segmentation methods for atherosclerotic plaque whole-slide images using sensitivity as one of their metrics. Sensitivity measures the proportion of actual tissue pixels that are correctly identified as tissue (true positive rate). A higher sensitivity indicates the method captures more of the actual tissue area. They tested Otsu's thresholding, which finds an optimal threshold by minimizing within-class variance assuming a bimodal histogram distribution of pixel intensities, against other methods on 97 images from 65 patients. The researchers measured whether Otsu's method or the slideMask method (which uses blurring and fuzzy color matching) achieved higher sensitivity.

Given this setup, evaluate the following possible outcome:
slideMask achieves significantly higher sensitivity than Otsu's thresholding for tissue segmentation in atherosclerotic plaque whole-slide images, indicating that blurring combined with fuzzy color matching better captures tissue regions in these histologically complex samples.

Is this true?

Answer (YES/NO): YES